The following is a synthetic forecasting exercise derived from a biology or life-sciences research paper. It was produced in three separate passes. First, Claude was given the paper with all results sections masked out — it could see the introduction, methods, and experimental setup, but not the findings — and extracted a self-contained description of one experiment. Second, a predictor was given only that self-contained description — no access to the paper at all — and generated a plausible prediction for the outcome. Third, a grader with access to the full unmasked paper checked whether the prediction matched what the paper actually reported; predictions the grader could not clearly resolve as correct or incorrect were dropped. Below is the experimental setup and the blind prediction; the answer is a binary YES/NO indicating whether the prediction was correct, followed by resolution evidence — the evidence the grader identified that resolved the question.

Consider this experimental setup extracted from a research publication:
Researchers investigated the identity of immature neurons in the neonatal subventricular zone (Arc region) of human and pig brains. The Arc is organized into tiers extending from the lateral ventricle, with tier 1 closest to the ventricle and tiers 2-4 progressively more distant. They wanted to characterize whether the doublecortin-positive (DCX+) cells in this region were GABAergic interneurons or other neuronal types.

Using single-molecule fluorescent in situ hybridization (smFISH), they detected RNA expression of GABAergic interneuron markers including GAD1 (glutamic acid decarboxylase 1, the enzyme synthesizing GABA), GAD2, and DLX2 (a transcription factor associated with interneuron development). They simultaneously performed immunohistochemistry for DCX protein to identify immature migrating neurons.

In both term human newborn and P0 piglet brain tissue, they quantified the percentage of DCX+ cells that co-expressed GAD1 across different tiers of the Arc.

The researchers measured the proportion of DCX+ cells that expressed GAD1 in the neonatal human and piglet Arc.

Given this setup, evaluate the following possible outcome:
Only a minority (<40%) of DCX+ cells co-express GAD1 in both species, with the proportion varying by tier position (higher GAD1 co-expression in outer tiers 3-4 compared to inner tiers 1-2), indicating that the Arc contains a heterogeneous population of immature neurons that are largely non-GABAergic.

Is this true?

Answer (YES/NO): NO